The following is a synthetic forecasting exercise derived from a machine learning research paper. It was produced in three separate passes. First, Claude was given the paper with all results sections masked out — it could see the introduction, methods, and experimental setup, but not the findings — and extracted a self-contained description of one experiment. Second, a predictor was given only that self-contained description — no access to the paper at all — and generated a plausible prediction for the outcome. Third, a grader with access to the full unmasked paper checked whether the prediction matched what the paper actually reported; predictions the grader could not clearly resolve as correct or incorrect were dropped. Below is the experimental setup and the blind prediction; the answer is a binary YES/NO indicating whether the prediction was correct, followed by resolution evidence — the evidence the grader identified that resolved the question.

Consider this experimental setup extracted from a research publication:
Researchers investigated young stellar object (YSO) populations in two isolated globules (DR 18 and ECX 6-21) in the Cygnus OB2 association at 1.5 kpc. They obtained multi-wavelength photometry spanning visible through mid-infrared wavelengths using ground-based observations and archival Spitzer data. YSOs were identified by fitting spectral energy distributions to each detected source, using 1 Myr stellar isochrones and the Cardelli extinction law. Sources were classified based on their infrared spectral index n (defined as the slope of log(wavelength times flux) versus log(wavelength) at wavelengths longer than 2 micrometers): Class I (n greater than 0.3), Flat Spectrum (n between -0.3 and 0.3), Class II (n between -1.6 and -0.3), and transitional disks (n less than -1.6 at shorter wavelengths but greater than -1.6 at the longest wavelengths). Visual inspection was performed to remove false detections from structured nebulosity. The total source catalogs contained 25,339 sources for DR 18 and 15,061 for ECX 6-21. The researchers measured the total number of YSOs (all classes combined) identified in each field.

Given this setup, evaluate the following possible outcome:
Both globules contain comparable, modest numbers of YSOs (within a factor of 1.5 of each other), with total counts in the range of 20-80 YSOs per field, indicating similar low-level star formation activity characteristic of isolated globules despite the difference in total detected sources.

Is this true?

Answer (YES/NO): NO